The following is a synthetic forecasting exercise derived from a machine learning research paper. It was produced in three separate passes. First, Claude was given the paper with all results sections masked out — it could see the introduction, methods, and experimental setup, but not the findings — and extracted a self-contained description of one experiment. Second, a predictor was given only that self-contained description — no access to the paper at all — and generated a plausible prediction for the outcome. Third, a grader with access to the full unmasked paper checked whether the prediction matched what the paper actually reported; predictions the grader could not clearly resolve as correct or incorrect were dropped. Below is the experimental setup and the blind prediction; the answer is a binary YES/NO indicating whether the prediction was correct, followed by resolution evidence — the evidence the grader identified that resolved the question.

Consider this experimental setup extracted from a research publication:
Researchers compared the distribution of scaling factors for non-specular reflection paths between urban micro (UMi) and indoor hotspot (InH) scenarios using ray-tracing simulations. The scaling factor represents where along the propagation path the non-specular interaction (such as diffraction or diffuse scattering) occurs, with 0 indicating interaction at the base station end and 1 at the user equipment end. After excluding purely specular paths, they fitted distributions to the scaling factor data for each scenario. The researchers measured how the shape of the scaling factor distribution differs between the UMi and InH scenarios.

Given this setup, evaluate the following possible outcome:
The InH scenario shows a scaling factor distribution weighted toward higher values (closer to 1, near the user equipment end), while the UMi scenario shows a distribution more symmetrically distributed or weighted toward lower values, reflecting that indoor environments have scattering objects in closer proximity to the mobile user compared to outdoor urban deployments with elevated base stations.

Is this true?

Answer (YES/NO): NO